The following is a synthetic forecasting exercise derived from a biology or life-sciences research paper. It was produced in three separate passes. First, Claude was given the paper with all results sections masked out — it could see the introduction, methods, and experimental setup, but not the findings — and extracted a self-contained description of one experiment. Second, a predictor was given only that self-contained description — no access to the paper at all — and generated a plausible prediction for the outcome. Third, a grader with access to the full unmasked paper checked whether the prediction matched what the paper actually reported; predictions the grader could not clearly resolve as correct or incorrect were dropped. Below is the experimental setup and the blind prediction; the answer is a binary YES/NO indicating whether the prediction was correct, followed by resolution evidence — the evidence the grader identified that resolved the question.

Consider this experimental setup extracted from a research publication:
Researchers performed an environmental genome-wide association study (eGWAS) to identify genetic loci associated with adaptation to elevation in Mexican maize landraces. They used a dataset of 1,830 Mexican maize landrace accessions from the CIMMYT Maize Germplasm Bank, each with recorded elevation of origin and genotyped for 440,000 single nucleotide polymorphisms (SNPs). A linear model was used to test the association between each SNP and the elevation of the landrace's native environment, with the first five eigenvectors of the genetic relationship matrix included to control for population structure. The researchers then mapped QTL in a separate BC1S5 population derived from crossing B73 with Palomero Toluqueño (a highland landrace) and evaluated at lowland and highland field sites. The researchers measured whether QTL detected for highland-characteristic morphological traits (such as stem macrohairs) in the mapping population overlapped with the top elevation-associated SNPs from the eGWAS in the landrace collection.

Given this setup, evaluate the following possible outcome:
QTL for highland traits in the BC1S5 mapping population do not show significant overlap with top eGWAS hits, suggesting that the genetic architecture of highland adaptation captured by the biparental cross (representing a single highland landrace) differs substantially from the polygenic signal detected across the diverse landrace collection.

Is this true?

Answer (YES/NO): NO